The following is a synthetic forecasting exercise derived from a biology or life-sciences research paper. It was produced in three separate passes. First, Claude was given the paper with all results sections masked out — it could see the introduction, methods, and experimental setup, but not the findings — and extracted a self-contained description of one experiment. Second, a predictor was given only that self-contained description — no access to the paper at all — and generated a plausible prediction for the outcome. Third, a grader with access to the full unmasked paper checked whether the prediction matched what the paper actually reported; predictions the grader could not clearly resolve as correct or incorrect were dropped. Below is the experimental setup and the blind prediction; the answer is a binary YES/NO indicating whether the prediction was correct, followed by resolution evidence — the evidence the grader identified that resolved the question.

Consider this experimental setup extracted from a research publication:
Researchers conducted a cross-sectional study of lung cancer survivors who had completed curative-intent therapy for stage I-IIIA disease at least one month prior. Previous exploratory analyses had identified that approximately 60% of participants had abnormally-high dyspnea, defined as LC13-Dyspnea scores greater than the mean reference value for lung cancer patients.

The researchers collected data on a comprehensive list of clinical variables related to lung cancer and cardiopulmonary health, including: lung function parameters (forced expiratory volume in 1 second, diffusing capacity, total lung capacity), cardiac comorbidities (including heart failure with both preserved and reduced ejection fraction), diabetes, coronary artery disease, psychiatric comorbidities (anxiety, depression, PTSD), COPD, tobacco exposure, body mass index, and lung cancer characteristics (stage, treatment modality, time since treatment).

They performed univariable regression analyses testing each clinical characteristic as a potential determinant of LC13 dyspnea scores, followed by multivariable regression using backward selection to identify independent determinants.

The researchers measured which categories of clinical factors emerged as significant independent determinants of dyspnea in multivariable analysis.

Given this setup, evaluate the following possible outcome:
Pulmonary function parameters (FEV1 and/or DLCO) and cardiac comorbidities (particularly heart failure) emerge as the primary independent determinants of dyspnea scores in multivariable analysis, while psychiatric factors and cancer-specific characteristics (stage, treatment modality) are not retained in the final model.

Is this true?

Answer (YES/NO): NO